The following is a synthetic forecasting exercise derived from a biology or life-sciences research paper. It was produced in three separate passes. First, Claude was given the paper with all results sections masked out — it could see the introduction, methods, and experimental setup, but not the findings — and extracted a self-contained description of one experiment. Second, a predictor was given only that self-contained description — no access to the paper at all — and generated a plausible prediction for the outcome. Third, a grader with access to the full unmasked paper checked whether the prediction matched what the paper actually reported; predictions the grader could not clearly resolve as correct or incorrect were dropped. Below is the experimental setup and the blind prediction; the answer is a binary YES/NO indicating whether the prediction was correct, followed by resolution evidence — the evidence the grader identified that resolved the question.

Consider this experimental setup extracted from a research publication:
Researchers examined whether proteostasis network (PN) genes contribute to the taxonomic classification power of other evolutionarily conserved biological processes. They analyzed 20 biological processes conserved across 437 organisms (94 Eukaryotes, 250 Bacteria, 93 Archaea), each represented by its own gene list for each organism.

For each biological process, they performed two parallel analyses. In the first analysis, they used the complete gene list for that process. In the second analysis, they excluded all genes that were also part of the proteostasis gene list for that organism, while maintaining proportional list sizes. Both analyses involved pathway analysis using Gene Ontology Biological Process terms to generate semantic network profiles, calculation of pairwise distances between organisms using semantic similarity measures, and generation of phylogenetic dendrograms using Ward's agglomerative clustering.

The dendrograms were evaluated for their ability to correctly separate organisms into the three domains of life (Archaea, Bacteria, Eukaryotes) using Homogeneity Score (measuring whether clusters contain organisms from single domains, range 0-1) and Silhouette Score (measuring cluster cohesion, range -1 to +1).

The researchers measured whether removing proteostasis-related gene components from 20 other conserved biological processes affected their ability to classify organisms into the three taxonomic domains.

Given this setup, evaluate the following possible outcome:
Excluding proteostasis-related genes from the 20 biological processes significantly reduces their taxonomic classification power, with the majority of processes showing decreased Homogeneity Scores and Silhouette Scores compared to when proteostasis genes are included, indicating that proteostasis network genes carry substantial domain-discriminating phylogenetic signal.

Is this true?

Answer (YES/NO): YES